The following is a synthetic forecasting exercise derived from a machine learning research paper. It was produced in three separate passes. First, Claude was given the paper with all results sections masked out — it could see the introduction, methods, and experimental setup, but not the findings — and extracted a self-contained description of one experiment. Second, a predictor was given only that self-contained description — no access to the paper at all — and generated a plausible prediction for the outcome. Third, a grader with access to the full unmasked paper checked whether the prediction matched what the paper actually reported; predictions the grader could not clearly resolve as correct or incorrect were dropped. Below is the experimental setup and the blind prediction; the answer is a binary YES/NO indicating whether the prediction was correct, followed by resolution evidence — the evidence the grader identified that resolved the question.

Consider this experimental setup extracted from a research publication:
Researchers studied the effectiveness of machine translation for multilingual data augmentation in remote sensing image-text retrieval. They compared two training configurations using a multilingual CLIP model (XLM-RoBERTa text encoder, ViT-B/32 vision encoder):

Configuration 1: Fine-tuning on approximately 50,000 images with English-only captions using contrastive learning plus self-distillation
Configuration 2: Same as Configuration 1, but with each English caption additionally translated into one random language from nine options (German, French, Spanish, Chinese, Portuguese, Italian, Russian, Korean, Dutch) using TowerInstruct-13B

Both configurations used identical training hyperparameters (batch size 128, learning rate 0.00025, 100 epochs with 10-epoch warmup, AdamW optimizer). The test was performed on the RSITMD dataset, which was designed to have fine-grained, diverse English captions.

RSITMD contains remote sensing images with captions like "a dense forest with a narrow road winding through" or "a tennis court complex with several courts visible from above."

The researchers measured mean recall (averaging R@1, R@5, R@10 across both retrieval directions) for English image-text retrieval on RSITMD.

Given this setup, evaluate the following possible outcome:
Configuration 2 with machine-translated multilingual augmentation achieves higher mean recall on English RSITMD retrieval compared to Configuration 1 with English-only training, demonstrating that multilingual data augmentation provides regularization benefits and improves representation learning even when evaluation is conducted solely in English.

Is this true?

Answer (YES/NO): YES